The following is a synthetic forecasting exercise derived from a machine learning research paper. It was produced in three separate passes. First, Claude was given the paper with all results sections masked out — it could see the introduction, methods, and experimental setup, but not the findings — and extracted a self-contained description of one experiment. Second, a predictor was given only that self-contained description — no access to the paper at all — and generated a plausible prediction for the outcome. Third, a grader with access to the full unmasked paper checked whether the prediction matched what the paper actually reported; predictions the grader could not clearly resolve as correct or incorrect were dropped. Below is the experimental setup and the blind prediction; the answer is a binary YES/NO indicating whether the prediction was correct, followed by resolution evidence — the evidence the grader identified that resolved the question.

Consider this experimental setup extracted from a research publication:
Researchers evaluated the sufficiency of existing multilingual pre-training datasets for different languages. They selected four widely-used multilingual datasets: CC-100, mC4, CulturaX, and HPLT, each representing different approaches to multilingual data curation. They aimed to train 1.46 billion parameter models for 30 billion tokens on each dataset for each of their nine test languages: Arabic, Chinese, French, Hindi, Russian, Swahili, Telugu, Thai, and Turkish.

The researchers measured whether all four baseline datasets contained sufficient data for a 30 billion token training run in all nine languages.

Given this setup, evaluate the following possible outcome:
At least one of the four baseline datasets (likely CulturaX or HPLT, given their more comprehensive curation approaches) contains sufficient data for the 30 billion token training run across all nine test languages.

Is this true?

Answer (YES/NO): NO